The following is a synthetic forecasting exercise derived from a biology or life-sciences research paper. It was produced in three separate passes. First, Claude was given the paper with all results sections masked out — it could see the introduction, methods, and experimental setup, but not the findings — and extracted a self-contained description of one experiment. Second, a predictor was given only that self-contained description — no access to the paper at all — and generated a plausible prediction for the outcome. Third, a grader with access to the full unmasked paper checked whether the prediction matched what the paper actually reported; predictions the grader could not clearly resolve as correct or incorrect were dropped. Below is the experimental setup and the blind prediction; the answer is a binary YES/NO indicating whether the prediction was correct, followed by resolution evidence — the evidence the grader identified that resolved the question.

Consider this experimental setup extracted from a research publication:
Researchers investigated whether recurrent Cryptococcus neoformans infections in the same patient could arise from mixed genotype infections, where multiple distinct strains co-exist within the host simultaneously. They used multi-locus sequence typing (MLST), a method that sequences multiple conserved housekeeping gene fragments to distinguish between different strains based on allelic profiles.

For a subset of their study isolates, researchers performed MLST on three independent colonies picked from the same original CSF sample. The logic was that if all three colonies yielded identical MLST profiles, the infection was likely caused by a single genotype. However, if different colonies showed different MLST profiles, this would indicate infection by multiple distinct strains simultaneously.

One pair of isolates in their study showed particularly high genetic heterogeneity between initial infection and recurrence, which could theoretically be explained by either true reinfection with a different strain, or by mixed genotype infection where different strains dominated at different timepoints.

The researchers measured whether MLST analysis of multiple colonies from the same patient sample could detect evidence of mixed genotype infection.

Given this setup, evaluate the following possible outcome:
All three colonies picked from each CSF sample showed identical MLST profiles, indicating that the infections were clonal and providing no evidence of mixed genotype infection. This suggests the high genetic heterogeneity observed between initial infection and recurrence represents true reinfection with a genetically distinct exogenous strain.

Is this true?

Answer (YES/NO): NO